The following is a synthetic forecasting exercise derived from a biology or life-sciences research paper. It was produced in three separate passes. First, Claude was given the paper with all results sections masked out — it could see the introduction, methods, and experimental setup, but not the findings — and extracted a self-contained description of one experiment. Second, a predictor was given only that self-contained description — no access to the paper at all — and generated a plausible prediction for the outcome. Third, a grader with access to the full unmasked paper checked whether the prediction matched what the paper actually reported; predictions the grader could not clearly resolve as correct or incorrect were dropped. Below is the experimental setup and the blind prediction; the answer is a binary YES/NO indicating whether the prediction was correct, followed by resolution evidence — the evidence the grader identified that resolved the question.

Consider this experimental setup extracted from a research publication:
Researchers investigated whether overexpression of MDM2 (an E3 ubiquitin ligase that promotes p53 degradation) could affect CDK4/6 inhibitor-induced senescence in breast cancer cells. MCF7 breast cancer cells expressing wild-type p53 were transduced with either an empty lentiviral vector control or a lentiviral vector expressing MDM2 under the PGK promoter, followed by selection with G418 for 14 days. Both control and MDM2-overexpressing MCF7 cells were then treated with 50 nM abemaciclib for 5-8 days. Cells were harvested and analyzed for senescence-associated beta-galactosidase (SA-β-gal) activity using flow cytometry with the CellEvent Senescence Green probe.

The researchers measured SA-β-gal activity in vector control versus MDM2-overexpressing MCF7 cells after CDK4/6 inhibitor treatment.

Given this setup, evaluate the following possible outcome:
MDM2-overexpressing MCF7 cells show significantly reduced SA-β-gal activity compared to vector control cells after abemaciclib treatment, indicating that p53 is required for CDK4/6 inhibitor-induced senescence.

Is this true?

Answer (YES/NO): YES